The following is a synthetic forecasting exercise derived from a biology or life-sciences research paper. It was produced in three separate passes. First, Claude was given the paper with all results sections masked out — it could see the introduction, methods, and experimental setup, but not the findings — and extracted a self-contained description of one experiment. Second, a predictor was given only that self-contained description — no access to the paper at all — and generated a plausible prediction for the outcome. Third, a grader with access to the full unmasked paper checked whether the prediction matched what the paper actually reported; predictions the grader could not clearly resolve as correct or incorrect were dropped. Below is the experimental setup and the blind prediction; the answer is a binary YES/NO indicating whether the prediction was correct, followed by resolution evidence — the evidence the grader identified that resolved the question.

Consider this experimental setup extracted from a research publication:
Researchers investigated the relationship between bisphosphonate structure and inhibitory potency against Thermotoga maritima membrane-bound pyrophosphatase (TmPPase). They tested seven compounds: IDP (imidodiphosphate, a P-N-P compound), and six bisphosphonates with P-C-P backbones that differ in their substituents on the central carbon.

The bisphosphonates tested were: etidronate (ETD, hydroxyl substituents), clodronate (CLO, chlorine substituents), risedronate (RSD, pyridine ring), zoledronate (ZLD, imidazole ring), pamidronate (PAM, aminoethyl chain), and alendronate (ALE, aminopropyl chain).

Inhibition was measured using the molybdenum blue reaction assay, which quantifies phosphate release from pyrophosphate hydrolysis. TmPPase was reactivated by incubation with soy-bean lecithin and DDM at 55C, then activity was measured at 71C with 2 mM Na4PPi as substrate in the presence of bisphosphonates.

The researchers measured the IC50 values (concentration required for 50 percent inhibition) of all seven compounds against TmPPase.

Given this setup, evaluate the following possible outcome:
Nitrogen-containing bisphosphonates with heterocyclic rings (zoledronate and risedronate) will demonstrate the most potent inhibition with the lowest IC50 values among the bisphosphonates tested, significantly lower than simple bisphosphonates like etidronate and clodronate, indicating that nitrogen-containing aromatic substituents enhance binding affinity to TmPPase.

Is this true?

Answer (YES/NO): NO